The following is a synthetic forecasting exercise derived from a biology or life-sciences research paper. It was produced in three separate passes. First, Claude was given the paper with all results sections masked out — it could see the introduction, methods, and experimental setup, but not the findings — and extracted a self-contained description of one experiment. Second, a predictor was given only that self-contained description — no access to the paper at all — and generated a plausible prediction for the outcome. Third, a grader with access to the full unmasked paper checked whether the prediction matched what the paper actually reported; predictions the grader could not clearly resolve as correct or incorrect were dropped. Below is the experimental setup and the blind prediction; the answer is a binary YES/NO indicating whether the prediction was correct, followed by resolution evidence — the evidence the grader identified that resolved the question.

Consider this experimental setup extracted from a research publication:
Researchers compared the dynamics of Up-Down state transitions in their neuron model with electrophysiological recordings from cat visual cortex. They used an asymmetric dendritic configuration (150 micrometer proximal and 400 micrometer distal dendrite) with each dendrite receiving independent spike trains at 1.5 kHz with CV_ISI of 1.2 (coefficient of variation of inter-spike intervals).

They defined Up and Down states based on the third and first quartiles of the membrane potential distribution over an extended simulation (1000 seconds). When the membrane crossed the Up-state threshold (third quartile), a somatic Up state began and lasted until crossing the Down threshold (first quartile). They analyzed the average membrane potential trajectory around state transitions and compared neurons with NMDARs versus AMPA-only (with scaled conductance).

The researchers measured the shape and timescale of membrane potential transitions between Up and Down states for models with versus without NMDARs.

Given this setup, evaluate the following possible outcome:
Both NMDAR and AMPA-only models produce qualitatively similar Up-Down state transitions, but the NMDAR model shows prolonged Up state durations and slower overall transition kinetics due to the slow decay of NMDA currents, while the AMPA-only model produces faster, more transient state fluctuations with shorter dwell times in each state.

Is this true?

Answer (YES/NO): NO